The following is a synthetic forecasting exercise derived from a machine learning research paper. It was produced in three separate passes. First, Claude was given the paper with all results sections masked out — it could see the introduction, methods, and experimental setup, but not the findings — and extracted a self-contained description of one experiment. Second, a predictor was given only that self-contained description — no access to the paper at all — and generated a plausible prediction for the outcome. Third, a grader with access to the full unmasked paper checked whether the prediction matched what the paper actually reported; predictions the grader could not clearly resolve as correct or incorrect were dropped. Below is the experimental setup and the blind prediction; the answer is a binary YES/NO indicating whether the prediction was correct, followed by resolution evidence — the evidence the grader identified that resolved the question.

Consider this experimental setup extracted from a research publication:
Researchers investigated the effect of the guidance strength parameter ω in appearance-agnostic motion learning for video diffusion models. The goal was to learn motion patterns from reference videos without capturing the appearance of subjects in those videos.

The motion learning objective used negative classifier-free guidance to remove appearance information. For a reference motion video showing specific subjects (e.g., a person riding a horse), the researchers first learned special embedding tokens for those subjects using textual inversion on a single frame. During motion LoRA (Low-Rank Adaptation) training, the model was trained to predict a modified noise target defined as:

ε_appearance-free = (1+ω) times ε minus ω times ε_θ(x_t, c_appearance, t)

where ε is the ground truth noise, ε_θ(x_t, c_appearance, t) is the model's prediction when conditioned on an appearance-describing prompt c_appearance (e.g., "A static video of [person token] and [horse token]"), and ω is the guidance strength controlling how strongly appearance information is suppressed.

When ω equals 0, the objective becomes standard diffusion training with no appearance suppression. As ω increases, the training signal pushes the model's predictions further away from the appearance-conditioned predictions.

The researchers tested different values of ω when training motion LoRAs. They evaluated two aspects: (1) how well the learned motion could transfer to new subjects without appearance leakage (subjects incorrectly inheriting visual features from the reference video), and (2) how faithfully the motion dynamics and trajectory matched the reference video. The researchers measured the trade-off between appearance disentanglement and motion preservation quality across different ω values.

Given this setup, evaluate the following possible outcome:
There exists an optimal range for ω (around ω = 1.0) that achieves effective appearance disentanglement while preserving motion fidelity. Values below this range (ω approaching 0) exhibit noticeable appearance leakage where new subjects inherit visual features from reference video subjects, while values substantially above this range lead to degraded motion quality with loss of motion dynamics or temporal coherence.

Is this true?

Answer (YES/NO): NO